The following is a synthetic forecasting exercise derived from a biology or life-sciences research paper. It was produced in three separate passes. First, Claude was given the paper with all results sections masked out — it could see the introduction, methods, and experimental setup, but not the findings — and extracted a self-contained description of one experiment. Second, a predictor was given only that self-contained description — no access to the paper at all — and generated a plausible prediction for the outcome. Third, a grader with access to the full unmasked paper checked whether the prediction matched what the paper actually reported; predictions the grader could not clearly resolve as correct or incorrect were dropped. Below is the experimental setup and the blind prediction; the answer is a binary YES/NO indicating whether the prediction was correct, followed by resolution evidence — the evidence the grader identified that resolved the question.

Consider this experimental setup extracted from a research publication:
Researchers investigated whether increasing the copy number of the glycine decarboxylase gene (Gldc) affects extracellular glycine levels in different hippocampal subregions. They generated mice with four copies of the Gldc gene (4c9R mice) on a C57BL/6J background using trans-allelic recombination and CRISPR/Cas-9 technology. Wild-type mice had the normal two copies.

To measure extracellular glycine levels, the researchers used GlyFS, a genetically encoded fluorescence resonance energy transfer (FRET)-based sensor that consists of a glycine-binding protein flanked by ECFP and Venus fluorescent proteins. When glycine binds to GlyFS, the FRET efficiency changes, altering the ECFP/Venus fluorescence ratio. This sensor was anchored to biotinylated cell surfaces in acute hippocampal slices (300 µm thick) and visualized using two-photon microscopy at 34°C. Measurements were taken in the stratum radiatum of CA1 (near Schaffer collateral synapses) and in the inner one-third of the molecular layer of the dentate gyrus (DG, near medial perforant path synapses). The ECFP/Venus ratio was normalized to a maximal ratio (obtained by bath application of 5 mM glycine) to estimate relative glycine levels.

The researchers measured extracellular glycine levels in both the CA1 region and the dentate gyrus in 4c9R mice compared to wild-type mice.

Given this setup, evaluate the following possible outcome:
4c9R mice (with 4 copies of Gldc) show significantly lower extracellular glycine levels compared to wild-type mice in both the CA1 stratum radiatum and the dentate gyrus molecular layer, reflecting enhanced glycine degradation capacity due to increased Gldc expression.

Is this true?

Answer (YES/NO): NO